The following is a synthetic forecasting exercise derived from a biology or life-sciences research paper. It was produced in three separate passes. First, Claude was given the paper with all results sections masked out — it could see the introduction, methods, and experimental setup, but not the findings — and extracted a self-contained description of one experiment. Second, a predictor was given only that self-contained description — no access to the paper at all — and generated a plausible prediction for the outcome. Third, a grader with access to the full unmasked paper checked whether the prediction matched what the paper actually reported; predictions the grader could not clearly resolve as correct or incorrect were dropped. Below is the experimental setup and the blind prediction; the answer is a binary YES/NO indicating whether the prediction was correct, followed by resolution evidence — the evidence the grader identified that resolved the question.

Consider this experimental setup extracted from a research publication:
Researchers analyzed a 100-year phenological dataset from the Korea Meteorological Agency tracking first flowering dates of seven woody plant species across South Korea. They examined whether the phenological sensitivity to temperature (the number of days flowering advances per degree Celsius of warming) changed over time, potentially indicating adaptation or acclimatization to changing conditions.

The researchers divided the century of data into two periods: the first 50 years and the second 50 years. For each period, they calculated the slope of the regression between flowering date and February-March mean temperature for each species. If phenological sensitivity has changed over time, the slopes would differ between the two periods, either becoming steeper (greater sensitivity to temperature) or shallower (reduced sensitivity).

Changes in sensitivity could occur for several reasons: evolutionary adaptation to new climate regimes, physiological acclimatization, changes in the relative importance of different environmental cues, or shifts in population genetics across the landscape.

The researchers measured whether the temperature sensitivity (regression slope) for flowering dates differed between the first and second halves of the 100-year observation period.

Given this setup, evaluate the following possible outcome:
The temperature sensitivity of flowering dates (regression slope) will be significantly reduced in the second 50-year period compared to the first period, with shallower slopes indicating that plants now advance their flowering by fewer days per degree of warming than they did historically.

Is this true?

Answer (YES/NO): NO